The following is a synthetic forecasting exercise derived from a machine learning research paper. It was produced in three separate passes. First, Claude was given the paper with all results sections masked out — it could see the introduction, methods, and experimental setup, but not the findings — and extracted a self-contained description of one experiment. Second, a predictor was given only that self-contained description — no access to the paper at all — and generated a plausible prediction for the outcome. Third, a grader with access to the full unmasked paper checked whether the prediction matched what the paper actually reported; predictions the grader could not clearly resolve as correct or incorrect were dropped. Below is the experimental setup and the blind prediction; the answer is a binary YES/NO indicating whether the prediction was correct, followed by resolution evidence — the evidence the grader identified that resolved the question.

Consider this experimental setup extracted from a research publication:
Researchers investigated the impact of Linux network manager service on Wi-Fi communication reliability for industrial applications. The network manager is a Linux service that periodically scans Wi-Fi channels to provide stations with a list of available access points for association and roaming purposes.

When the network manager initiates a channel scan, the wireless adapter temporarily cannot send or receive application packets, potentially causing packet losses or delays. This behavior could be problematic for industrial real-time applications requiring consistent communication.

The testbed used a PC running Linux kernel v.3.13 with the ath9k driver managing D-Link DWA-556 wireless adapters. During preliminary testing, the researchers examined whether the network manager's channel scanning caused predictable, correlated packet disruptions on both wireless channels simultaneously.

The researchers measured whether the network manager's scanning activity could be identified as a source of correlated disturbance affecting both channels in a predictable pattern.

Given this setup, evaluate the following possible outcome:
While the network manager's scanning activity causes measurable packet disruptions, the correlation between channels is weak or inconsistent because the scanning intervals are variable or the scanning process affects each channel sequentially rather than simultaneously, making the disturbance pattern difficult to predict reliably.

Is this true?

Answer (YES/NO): NO